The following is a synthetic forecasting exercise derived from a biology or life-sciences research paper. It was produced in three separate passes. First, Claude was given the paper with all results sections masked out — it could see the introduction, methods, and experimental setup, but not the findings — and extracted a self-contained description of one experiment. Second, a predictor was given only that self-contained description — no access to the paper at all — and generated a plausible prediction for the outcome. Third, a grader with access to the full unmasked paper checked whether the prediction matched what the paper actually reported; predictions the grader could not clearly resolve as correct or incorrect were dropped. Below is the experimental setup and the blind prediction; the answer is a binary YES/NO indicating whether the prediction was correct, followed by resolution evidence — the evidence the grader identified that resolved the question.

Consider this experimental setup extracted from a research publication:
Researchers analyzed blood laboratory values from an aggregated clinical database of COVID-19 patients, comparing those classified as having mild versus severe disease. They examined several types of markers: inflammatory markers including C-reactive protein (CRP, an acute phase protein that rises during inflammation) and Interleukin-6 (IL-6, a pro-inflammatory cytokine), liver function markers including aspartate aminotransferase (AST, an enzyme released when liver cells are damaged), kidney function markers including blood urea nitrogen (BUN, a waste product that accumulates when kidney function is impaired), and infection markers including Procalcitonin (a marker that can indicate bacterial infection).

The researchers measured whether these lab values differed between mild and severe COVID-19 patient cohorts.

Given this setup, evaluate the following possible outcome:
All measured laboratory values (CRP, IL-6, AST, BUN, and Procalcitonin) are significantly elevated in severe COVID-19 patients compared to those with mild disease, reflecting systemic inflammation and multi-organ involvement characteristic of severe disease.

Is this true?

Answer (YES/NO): YES